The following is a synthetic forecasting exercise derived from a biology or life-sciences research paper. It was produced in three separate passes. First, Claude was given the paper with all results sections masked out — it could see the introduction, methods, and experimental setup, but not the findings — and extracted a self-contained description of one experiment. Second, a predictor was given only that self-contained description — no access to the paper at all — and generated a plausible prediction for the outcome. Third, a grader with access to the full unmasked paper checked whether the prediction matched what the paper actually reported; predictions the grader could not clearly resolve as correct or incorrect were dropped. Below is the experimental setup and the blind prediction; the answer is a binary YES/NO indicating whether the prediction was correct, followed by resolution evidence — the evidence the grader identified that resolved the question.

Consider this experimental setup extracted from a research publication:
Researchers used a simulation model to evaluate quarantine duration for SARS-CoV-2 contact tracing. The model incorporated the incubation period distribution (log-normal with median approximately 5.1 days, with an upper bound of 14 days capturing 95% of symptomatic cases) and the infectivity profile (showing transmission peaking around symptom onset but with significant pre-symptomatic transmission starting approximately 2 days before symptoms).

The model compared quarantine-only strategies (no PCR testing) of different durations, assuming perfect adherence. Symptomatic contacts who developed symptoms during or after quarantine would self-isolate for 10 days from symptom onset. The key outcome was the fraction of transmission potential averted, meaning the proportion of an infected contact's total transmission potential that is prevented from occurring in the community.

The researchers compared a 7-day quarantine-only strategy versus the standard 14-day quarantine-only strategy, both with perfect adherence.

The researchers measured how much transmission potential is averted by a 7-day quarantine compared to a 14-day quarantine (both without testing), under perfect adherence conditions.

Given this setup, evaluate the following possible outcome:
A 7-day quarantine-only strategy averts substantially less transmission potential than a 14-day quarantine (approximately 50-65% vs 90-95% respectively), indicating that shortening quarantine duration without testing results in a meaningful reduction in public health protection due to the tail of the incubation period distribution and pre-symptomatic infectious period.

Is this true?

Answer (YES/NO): NO